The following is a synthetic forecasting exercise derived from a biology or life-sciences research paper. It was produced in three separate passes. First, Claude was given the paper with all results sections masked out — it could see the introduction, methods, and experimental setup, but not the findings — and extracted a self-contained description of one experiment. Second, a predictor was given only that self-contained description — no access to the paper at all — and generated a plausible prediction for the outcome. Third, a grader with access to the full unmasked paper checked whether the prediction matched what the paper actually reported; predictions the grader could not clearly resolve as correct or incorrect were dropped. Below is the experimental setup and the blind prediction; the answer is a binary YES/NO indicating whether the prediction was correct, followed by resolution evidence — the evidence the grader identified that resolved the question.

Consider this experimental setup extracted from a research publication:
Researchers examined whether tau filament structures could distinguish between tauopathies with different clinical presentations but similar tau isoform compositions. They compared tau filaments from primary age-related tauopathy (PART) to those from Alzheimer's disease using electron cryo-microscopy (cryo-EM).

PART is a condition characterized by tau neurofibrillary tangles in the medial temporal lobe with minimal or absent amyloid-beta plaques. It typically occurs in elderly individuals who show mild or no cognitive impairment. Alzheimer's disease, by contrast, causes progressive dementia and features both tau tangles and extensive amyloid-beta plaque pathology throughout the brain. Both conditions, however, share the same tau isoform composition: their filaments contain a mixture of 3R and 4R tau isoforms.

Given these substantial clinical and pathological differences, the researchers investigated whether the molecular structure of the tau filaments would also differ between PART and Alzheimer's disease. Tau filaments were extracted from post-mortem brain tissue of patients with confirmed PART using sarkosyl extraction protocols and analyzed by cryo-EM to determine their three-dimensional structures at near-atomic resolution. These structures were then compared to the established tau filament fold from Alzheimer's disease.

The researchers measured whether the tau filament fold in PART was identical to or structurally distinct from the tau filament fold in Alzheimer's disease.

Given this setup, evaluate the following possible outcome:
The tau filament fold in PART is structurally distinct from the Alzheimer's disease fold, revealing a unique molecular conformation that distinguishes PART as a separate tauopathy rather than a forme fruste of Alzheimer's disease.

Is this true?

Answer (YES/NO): NO